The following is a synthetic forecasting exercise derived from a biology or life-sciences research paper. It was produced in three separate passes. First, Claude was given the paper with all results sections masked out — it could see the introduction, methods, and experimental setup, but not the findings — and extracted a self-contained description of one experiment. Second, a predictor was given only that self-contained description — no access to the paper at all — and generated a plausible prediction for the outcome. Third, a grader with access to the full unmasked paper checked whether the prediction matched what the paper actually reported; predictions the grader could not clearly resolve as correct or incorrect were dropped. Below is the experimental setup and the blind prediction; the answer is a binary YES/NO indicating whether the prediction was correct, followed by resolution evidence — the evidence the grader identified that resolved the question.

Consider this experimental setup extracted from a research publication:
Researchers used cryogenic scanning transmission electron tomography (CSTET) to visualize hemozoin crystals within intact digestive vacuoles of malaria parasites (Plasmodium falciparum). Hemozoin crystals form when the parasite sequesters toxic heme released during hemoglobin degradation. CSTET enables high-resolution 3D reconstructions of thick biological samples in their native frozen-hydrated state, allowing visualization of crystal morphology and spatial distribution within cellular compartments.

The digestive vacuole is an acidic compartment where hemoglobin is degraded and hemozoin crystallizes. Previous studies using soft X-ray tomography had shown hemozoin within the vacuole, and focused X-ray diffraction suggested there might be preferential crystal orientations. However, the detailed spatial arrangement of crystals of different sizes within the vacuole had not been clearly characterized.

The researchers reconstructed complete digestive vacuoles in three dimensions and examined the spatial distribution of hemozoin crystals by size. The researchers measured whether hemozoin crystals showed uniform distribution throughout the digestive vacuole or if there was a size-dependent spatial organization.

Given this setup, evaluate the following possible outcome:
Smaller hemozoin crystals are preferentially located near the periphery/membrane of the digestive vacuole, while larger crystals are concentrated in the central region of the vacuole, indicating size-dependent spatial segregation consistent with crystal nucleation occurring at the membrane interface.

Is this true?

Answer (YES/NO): YES